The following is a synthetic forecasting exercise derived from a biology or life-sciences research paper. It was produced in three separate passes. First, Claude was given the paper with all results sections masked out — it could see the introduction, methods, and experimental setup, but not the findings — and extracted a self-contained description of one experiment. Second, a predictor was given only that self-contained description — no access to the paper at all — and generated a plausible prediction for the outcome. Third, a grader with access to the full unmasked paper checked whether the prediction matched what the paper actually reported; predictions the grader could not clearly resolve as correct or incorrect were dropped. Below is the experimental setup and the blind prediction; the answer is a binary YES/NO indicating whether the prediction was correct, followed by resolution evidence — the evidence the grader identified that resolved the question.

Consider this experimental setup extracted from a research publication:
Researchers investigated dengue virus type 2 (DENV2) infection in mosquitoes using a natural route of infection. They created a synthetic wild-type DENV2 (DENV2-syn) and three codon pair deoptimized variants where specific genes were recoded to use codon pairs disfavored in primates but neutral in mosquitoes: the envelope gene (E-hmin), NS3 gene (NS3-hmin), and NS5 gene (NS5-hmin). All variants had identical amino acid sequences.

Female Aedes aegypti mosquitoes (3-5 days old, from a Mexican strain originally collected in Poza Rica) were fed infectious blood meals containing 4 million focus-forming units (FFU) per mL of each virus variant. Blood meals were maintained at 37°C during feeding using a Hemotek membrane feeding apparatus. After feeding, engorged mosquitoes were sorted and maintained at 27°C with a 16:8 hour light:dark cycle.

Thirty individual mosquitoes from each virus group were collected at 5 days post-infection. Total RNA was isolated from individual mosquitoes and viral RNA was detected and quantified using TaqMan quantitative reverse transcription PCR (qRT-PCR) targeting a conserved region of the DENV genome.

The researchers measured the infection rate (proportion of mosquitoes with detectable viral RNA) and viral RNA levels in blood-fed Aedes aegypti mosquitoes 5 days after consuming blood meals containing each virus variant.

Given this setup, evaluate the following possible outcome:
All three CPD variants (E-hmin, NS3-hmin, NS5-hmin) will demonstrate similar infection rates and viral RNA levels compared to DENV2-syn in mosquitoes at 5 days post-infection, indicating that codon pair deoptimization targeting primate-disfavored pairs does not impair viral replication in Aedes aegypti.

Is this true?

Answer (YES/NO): YES